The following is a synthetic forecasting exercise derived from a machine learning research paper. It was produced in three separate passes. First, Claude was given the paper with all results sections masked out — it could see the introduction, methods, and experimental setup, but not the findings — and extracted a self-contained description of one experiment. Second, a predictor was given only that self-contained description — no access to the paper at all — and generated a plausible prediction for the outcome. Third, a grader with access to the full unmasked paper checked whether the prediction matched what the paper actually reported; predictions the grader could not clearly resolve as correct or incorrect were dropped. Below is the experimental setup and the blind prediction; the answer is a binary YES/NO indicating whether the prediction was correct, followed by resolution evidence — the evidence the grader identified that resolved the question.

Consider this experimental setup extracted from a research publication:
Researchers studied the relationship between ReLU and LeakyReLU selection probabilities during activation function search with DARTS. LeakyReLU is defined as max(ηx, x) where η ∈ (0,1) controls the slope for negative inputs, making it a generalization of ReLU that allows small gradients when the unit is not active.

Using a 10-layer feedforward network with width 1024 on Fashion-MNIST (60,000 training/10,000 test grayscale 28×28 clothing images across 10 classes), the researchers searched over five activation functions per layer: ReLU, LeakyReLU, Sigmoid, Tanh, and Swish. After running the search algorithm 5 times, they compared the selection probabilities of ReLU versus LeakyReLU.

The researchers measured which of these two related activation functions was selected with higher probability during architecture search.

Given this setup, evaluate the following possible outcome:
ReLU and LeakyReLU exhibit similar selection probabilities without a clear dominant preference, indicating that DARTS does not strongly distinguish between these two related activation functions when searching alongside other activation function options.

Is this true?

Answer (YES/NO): NO